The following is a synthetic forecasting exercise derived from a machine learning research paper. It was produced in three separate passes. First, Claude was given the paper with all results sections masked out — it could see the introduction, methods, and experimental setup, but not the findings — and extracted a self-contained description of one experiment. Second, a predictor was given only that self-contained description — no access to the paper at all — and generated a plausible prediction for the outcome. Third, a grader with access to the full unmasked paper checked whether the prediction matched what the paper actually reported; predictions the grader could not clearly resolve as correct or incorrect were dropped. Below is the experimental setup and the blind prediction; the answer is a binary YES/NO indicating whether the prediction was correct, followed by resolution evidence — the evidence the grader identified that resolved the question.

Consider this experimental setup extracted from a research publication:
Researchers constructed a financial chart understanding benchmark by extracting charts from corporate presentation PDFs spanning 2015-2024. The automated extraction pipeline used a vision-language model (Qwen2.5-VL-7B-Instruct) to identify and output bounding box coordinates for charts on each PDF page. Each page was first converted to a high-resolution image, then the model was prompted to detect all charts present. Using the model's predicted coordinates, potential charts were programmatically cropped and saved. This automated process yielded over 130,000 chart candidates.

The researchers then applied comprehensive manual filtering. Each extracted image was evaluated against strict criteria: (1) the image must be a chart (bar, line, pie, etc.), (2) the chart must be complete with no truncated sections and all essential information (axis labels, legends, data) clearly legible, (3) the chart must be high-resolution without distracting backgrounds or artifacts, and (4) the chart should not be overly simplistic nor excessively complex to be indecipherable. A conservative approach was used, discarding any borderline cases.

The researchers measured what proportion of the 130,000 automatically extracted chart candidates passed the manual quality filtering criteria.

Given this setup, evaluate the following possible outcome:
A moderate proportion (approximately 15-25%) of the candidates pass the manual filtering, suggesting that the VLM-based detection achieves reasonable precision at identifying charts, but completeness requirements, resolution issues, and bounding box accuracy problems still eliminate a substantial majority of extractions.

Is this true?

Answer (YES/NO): NO